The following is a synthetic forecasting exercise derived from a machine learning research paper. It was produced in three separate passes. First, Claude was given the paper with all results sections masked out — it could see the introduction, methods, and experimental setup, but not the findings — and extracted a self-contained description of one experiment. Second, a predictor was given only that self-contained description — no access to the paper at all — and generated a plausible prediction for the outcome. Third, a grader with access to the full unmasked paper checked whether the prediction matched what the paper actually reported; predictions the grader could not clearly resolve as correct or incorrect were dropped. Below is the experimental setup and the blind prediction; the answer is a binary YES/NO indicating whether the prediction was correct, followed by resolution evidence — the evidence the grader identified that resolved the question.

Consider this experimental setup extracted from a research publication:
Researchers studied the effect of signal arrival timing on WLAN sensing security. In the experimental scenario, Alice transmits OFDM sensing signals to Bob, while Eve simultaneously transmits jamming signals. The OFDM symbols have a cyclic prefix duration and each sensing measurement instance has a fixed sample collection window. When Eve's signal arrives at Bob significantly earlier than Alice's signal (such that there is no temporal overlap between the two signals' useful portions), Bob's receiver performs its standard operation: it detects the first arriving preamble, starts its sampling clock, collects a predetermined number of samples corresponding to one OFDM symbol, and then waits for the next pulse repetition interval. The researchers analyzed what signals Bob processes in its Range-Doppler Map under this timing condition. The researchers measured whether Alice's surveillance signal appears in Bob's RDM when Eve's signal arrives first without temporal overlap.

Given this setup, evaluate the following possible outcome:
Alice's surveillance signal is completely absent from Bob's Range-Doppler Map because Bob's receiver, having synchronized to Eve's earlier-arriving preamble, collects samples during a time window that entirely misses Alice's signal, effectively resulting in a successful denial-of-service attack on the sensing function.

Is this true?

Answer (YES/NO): YES